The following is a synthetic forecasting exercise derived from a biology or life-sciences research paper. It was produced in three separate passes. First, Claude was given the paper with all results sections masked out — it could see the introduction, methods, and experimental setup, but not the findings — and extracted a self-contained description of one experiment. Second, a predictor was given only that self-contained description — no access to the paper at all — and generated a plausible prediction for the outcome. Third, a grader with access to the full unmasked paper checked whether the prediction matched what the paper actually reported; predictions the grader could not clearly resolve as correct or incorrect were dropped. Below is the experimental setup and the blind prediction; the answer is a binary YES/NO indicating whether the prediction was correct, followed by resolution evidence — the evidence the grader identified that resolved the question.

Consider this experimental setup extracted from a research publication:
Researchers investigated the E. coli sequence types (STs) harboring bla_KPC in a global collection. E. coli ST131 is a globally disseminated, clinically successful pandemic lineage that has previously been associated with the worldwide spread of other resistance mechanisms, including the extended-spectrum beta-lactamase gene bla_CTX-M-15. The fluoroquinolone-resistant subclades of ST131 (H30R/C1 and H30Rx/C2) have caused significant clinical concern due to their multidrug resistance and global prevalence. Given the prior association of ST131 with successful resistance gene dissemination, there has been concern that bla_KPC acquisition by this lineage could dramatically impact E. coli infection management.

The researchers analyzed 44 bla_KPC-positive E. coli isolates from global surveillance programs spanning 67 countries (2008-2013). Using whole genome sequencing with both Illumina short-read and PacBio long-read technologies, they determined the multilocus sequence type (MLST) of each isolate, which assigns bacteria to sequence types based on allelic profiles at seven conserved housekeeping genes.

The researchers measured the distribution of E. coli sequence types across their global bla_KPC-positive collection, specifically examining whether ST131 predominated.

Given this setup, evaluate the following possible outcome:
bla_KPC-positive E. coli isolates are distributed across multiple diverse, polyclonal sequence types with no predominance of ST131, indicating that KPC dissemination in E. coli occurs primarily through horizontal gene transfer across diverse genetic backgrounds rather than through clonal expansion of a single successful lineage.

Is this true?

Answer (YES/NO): NO